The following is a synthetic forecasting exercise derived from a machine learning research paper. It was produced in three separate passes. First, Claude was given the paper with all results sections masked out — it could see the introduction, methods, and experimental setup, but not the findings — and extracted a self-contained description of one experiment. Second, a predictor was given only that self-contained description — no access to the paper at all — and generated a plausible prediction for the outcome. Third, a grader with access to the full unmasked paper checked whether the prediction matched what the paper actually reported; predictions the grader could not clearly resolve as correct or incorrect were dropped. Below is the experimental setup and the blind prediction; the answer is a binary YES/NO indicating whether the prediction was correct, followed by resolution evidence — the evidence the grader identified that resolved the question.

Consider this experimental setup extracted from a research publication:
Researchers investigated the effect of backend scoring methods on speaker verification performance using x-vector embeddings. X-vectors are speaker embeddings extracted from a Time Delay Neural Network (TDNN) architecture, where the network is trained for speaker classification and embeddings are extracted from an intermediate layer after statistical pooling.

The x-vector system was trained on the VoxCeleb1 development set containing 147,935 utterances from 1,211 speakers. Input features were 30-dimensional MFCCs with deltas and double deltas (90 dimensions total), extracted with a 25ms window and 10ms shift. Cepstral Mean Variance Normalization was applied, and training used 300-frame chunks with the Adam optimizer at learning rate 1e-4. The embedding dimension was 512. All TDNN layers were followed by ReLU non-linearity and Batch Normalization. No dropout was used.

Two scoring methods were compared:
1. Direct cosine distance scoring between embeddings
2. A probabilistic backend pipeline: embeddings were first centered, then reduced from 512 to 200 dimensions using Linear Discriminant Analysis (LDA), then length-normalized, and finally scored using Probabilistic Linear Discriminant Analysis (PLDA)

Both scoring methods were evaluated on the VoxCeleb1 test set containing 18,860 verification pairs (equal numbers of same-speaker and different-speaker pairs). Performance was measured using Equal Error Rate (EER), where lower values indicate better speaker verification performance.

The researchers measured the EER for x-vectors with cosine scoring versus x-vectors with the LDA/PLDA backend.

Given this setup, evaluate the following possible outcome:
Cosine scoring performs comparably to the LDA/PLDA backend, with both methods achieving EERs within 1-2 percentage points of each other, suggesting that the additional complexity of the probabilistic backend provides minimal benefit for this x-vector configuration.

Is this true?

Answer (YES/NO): NO